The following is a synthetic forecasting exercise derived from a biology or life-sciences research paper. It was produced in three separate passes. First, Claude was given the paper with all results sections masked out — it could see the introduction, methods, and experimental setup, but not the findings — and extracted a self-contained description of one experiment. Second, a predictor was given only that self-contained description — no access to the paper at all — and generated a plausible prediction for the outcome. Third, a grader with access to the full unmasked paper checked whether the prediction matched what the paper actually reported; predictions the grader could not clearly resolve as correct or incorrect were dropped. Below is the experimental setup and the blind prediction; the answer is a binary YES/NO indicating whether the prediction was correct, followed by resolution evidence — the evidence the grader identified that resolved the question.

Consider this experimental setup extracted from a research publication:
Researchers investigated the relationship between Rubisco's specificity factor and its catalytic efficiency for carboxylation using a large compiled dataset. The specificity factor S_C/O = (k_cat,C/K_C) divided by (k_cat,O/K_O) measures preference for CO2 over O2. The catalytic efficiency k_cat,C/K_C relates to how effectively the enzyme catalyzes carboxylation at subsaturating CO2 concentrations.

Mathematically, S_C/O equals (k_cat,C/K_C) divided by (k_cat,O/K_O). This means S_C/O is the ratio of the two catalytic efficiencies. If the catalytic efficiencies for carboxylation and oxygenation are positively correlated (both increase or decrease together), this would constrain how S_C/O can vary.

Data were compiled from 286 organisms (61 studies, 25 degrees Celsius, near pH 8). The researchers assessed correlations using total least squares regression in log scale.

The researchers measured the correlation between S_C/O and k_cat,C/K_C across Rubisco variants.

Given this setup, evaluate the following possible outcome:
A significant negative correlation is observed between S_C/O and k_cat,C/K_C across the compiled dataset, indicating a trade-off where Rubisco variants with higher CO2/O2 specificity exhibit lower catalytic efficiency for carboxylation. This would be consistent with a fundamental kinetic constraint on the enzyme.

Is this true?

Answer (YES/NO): NO